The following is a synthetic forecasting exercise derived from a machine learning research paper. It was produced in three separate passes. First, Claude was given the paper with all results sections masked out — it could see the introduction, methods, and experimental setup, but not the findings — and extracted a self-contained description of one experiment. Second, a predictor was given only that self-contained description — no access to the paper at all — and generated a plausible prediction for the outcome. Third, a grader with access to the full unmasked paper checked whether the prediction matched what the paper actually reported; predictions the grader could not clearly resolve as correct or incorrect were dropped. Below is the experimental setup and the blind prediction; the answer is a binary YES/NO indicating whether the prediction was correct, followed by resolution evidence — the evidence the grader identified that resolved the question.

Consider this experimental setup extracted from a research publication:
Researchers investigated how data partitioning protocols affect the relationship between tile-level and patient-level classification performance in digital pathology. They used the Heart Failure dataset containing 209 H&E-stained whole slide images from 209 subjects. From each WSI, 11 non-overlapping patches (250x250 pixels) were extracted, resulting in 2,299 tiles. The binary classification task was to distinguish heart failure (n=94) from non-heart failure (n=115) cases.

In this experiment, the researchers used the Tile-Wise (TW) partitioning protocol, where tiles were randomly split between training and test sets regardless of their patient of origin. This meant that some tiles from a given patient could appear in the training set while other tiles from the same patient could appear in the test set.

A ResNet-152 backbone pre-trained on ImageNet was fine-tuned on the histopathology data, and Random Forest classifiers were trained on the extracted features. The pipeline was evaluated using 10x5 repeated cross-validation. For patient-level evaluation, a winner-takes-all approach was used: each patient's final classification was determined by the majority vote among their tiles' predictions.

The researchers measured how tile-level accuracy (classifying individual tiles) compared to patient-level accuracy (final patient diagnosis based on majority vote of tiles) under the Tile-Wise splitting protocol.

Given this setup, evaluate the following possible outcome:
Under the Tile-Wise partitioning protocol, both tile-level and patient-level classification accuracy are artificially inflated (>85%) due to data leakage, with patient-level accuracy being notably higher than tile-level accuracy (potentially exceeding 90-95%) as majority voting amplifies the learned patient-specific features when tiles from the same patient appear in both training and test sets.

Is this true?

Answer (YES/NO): YES